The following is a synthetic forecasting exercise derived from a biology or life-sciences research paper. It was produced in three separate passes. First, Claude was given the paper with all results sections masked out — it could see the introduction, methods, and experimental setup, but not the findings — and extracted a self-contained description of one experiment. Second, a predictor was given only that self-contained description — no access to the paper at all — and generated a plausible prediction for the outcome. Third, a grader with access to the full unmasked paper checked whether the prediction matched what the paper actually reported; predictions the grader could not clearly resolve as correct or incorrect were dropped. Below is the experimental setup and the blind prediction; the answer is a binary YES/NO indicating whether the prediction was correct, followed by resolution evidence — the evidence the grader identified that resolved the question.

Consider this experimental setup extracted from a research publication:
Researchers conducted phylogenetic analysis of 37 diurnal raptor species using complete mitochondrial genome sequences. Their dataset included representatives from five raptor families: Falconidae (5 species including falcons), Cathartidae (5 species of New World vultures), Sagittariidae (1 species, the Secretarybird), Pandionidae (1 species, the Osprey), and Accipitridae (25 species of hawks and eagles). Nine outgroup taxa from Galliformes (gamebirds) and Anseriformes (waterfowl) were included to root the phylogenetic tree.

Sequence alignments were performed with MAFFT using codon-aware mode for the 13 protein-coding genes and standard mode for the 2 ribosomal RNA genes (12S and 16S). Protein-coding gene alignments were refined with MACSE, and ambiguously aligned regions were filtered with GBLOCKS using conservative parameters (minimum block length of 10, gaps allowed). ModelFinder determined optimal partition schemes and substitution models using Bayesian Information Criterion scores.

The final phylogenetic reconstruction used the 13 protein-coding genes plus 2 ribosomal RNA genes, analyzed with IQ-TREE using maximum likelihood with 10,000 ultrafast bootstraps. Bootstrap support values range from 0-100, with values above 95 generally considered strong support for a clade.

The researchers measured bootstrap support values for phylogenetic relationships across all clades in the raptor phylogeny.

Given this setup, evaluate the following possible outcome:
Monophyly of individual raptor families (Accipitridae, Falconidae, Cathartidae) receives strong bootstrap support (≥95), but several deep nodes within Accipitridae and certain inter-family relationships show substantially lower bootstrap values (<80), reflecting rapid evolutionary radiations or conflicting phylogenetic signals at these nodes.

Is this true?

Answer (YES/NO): NO